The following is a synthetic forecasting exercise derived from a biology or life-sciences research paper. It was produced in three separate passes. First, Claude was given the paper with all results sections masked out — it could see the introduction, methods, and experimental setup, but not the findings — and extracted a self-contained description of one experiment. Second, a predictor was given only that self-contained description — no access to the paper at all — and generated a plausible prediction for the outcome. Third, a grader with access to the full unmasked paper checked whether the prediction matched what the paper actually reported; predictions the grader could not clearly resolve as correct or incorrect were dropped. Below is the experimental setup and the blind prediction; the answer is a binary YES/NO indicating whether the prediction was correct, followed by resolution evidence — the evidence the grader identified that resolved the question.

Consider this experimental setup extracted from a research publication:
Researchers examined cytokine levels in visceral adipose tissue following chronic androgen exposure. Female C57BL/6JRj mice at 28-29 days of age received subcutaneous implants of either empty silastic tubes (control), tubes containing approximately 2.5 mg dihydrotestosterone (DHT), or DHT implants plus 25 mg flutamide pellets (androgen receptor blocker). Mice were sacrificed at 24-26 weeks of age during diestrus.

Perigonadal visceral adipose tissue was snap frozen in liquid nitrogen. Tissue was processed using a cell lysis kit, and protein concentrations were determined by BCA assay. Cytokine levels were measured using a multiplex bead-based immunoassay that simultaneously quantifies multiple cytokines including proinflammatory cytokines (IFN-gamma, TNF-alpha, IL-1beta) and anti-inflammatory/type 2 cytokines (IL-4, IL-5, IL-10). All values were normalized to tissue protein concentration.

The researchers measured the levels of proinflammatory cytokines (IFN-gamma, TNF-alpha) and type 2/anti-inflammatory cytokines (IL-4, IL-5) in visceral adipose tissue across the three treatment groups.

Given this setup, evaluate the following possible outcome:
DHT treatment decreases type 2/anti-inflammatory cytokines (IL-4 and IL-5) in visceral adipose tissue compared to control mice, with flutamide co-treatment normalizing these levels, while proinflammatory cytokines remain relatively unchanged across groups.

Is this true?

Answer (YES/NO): NO